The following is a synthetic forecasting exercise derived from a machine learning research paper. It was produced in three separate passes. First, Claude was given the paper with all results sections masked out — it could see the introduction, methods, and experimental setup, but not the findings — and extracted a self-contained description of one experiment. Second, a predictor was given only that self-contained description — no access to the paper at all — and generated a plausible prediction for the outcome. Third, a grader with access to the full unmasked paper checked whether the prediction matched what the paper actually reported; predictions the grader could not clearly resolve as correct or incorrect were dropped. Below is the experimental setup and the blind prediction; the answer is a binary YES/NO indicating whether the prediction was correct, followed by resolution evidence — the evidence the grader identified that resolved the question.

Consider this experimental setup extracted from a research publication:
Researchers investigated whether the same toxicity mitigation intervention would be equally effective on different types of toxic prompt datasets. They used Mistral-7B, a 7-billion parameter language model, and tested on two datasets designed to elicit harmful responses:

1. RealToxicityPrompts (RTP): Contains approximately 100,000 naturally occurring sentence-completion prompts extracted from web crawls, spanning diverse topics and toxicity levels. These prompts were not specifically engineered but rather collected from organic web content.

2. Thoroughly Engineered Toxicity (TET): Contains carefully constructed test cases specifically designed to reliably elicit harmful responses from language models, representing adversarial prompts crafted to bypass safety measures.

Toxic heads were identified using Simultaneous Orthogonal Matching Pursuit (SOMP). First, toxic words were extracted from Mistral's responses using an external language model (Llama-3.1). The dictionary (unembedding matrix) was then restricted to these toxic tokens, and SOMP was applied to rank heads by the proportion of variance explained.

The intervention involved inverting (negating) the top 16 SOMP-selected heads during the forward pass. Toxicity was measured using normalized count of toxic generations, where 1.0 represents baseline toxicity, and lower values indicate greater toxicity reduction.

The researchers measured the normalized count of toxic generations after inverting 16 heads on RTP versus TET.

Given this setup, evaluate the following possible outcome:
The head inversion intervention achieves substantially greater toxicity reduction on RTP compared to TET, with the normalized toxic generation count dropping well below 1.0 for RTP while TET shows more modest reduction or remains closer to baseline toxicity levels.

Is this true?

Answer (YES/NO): NO